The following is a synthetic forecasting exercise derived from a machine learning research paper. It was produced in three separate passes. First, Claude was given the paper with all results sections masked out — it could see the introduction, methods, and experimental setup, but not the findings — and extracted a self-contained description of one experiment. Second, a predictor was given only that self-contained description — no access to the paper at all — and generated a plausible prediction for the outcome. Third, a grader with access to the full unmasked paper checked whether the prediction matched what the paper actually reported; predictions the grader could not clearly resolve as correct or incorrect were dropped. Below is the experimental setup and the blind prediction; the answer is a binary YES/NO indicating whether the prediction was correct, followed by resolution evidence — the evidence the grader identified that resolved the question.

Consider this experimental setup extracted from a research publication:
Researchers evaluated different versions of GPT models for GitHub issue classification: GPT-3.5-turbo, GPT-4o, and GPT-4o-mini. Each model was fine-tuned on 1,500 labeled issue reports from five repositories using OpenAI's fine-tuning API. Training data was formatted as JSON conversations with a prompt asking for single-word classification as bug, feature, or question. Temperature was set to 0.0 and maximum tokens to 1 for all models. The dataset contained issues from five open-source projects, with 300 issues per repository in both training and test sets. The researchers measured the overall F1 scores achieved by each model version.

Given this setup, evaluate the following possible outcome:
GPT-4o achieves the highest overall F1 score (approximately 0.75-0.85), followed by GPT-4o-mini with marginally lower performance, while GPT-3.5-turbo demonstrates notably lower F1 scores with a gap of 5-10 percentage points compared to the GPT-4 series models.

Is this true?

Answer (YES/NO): NO